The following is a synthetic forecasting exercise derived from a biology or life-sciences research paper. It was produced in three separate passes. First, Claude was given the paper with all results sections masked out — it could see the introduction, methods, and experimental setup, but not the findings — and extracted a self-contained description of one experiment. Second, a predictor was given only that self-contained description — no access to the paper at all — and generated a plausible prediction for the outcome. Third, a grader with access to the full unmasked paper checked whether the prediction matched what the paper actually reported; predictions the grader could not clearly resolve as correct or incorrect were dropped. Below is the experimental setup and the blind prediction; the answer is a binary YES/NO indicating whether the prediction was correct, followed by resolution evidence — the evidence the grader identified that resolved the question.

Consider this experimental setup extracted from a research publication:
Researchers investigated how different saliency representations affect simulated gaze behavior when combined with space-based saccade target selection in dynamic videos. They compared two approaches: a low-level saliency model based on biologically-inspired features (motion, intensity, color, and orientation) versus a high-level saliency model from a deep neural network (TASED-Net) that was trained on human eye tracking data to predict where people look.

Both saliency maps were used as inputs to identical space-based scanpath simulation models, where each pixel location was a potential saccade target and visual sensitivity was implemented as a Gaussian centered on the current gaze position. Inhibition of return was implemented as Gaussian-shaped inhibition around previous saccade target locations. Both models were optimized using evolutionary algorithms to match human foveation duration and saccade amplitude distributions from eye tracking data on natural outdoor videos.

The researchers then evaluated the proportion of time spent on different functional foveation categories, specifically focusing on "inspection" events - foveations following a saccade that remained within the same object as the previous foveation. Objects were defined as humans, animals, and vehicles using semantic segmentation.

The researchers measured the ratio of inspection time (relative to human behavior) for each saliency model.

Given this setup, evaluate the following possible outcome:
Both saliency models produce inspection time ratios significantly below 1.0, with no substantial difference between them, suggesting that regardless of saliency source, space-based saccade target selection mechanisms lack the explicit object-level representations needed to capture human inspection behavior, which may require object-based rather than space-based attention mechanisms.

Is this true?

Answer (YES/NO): NO